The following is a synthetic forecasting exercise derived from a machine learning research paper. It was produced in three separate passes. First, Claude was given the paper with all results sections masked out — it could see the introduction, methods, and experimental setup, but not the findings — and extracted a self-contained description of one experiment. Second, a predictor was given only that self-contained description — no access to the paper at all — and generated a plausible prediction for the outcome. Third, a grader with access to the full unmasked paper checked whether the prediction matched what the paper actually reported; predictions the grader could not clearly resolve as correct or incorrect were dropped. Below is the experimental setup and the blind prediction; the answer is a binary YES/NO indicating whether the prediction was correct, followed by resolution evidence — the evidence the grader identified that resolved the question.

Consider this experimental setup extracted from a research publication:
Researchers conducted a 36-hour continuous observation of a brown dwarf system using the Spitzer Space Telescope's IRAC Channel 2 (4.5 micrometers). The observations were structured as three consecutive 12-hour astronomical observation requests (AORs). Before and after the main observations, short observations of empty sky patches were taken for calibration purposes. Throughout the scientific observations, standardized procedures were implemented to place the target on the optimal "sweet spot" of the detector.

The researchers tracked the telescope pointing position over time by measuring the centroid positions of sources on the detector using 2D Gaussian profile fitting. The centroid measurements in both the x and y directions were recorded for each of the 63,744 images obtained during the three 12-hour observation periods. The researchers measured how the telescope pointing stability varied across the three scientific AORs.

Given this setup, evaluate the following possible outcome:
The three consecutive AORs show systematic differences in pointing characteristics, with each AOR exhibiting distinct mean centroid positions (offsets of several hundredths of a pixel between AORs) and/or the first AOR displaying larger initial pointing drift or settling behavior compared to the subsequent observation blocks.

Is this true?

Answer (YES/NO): YES